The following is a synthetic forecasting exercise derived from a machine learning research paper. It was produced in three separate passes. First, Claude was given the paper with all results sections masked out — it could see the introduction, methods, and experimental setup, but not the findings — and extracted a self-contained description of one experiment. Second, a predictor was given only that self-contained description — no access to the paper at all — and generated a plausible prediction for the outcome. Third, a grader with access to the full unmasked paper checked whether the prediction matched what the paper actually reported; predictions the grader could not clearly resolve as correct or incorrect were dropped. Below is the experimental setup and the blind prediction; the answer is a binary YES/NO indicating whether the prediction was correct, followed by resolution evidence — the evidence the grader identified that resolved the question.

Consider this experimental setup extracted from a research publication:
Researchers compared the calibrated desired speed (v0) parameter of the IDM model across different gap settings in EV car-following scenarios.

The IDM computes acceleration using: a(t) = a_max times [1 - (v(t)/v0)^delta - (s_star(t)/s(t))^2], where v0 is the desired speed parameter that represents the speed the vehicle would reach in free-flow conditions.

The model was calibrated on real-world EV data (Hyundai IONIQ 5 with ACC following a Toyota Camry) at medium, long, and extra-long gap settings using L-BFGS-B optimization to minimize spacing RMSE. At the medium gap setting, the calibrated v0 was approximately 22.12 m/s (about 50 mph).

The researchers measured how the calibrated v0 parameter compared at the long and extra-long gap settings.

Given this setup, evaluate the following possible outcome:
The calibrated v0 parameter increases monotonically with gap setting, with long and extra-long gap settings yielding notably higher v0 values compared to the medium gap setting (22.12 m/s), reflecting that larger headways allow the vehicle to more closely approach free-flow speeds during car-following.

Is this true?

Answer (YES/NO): NO